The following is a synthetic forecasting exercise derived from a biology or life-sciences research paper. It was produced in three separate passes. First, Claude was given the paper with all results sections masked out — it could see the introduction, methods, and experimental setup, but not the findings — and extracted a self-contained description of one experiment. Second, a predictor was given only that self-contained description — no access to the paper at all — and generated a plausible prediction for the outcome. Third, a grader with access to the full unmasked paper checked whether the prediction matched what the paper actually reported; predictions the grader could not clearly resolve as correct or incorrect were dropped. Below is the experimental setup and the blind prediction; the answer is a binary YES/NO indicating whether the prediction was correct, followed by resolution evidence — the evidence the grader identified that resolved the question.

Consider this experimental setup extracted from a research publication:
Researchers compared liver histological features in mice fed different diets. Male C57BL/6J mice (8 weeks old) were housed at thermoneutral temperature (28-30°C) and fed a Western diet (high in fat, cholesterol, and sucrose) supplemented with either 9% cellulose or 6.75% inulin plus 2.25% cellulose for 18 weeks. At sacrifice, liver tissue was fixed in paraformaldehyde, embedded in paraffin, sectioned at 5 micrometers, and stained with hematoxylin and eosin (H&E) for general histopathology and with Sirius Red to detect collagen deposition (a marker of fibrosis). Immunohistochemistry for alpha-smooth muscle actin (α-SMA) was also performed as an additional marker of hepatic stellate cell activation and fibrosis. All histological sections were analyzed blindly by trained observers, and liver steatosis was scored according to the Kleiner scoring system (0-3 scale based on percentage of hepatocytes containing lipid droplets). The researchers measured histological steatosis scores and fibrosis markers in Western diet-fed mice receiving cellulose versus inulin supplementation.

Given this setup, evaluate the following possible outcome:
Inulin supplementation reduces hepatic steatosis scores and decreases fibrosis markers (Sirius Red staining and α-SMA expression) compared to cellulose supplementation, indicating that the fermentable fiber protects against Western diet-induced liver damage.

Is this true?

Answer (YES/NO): NO